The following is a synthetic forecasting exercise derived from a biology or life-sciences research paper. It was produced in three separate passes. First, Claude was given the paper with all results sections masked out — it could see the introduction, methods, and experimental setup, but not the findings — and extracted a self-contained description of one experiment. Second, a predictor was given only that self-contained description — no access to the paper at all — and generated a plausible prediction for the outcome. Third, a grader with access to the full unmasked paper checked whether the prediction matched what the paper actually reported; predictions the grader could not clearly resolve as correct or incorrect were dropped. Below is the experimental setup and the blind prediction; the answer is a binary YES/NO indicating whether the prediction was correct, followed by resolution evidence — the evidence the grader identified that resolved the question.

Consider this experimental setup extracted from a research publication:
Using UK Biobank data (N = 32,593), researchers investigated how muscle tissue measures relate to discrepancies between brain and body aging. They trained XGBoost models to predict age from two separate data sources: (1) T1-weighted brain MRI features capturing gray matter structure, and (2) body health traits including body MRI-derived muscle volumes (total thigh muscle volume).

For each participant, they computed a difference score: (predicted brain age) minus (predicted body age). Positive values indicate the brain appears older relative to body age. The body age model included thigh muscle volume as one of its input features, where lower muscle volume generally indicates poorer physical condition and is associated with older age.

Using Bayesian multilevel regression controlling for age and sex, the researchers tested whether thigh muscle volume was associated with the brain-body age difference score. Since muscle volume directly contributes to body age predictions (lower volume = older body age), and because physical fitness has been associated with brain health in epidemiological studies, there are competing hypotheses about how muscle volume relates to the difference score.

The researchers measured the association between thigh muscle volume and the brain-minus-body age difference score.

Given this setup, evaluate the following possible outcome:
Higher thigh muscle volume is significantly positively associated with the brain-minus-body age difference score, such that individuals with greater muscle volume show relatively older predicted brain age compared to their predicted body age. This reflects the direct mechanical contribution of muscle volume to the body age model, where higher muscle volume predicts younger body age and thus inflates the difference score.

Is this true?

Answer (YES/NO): YES